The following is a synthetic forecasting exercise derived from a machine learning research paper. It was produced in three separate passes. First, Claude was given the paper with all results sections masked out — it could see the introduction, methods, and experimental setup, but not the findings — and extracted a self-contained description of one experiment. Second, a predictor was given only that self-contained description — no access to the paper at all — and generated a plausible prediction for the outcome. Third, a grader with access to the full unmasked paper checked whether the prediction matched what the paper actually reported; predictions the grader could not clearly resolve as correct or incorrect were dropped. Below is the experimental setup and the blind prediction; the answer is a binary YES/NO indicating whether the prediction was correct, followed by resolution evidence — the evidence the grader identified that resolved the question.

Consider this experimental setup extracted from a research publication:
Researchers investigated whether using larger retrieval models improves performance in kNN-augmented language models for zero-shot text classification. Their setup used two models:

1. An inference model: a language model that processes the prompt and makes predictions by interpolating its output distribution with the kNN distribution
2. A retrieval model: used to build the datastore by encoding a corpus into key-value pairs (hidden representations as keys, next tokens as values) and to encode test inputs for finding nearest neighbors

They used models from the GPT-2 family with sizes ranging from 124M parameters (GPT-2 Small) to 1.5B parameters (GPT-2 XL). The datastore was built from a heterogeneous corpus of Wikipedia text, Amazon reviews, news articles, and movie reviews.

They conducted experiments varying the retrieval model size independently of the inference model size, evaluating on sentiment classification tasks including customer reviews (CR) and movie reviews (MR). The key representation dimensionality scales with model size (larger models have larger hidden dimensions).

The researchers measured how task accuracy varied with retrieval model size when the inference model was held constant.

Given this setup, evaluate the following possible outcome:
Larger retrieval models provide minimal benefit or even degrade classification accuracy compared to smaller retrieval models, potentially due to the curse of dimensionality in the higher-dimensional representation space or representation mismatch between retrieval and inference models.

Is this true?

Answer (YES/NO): NO